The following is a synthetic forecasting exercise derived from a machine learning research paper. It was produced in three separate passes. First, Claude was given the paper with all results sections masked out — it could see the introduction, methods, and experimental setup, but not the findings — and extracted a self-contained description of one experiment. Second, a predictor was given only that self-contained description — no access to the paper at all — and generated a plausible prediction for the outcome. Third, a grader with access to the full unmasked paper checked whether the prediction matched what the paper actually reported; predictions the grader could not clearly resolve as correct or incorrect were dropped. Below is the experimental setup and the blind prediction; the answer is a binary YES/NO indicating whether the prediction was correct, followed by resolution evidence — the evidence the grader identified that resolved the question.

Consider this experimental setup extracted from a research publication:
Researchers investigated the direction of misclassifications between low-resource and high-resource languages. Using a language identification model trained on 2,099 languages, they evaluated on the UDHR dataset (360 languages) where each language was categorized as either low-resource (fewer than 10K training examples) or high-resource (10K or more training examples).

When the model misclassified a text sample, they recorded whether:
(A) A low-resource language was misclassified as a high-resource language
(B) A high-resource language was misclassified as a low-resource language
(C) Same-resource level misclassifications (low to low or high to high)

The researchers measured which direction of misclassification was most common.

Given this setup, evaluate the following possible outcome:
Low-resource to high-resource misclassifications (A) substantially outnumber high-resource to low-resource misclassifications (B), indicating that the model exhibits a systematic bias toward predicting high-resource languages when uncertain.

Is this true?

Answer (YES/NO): YES